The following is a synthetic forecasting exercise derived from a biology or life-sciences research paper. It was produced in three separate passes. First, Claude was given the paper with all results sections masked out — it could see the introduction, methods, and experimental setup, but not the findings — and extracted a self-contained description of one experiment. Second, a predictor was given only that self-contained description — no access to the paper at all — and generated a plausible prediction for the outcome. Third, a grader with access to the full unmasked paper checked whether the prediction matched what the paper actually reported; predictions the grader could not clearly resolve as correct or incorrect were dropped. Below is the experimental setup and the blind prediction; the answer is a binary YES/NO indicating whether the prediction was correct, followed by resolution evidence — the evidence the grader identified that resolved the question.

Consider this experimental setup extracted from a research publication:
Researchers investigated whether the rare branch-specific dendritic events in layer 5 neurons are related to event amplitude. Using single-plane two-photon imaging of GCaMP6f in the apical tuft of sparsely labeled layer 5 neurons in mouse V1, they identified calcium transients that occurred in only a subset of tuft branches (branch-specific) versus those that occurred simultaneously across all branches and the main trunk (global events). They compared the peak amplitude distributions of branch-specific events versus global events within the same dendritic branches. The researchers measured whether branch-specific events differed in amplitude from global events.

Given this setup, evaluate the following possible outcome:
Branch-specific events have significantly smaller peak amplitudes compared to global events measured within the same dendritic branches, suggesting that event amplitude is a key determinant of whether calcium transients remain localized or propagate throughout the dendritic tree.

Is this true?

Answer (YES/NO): YES